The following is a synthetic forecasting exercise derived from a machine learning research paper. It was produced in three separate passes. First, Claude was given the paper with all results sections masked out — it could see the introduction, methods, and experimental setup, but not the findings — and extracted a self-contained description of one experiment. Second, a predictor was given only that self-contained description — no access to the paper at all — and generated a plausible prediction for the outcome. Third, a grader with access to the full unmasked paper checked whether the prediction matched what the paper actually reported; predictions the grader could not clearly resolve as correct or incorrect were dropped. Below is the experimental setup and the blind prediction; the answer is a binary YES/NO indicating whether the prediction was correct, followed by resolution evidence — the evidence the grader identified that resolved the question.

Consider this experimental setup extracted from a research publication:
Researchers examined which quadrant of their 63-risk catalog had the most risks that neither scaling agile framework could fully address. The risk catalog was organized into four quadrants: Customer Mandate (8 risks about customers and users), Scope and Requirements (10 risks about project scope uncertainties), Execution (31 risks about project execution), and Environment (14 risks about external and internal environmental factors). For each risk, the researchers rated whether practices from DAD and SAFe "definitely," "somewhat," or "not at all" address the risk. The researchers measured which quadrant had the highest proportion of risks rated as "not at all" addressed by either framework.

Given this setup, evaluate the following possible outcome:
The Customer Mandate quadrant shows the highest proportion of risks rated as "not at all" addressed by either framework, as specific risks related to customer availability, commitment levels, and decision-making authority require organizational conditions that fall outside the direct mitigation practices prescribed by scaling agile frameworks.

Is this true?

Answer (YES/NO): NO